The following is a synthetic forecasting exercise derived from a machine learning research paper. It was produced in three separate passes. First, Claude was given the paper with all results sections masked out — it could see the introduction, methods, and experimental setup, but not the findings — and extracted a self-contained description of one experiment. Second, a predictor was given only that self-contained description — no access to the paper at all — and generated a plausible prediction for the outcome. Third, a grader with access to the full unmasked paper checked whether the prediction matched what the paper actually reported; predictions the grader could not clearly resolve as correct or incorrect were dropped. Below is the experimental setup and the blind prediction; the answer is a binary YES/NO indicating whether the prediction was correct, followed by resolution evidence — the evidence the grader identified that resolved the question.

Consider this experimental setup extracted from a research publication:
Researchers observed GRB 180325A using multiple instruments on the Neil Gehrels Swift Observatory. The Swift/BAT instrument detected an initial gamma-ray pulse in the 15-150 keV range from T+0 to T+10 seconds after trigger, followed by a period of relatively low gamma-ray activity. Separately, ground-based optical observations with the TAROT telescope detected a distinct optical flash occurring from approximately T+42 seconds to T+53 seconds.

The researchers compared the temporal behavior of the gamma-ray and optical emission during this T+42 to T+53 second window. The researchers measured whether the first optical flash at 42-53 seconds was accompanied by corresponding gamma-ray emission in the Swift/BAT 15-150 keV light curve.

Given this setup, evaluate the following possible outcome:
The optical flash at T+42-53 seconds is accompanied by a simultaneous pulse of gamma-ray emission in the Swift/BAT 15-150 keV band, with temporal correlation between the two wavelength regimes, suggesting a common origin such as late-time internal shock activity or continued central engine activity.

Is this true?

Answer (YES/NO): NO